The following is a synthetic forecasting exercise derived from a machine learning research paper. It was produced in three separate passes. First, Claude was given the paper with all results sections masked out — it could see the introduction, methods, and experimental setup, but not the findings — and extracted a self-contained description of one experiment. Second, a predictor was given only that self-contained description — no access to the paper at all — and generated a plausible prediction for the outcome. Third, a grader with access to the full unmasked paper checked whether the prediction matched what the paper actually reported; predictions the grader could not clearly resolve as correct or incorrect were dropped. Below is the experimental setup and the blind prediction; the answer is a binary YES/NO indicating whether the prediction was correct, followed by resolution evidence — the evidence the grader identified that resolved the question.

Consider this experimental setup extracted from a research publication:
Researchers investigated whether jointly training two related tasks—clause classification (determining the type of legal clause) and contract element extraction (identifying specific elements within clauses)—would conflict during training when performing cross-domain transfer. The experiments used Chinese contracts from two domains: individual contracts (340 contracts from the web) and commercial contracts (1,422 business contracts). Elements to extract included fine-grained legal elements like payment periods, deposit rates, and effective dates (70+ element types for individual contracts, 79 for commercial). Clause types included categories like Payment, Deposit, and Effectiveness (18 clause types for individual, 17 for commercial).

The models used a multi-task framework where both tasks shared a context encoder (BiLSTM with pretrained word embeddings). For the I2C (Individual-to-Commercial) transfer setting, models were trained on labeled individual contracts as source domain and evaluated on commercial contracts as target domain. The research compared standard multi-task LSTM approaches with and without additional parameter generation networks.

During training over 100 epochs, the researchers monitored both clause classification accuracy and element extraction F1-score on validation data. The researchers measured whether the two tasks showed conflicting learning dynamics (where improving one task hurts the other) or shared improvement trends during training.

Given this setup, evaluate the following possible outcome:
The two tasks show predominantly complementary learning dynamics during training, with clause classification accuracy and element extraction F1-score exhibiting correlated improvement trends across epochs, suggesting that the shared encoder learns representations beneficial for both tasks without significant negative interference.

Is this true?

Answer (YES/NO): YES